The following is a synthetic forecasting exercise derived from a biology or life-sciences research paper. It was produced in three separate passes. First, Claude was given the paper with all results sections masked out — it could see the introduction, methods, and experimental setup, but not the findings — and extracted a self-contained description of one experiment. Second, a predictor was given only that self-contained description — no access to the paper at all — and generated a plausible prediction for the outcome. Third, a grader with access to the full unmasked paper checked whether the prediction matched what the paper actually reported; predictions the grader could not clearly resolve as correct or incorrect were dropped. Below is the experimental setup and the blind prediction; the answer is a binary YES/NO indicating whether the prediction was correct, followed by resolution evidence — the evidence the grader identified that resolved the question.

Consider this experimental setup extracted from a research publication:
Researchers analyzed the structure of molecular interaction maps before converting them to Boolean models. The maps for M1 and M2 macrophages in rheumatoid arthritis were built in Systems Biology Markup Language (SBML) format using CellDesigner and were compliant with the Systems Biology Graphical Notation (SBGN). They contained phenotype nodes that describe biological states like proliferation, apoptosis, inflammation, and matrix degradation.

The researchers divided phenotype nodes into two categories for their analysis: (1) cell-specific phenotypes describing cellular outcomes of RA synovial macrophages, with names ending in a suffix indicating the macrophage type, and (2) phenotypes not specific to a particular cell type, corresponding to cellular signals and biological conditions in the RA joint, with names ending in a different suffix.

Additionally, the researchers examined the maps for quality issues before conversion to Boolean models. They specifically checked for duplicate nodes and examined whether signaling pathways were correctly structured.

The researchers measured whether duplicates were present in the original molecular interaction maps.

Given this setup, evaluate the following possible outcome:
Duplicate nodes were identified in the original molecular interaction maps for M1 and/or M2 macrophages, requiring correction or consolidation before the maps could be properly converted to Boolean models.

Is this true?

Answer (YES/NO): YES